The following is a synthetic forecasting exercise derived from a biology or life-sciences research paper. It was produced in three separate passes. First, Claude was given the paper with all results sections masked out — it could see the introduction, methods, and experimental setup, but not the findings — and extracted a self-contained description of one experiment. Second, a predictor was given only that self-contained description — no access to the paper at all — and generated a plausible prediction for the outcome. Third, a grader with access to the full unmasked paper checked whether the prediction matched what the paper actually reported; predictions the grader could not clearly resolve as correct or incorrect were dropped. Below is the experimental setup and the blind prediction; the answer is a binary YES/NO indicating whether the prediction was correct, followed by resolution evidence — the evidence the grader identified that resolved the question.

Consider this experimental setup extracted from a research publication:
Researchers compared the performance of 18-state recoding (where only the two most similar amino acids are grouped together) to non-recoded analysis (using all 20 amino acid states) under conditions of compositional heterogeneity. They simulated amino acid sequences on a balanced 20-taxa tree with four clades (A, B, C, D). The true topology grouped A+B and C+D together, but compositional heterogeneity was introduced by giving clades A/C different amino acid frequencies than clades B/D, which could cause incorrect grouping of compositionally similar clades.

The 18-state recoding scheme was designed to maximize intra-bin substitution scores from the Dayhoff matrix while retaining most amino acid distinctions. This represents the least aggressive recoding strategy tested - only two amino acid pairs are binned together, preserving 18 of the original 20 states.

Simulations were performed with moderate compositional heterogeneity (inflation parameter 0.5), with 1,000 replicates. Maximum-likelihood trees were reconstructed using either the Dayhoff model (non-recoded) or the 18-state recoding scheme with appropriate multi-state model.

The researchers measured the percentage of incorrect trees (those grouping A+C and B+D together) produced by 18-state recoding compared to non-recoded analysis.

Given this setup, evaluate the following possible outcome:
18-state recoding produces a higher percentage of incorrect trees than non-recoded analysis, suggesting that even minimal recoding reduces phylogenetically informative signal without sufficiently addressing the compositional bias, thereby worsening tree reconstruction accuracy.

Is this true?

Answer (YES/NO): NO